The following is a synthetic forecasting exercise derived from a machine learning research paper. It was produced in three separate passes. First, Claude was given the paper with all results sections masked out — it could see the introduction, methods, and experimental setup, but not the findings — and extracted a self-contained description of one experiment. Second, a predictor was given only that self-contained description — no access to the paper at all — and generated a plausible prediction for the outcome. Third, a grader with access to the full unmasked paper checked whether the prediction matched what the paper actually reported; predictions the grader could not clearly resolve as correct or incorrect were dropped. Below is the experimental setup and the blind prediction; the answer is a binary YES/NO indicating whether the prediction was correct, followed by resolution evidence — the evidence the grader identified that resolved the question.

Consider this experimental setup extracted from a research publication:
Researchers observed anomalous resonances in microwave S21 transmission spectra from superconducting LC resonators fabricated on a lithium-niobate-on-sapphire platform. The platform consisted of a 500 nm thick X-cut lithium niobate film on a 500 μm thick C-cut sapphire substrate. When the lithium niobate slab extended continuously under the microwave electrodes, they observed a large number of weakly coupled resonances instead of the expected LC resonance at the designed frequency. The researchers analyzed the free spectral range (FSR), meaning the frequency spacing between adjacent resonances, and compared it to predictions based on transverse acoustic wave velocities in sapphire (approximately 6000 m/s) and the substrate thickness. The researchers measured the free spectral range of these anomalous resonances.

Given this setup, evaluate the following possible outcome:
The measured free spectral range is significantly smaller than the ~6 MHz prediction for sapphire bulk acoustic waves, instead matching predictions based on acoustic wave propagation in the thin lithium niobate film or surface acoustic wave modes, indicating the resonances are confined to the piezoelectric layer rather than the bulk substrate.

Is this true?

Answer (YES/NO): NO